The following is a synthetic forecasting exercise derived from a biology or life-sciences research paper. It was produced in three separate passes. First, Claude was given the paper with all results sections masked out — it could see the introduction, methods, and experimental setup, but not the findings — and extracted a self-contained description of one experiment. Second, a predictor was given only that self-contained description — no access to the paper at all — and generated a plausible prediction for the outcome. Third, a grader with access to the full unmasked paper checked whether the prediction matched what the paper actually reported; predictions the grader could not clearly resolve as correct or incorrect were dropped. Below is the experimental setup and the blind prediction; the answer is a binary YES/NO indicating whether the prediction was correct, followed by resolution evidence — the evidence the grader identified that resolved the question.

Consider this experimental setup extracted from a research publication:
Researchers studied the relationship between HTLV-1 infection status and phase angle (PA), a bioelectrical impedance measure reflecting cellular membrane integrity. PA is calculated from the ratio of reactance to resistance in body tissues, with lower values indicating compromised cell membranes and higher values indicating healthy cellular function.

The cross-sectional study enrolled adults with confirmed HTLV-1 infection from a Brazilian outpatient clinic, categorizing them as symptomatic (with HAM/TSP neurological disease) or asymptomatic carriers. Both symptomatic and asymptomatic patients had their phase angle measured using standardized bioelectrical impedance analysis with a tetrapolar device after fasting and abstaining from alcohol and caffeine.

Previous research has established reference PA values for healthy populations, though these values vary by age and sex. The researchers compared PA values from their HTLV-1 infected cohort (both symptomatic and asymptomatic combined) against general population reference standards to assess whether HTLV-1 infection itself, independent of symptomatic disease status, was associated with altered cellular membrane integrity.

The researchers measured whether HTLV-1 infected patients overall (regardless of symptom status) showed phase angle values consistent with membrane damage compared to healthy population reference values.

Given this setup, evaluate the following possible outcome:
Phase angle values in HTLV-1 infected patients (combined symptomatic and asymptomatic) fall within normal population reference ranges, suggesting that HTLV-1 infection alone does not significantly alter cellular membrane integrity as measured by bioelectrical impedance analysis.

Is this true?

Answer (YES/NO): NO